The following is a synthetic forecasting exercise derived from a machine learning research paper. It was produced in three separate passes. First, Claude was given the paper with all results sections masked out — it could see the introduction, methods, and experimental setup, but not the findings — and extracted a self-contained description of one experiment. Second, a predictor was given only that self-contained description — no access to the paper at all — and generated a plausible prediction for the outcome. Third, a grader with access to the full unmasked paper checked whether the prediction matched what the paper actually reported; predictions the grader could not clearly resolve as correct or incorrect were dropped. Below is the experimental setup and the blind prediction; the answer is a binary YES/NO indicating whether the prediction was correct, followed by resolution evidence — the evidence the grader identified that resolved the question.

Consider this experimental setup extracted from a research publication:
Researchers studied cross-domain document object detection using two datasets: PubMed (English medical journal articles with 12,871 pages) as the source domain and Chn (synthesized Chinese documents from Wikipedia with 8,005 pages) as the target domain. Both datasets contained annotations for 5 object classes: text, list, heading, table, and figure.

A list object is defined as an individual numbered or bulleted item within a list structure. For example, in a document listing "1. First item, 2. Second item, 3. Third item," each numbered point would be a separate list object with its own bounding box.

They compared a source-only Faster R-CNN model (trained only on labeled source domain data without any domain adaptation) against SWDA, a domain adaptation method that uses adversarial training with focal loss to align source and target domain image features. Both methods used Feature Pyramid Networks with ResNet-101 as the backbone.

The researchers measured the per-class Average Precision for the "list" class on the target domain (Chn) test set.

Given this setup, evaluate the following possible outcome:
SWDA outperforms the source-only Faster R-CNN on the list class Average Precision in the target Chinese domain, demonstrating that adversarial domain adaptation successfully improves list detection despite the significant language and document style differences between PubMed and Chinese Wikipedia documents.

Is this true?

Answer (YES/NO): YES